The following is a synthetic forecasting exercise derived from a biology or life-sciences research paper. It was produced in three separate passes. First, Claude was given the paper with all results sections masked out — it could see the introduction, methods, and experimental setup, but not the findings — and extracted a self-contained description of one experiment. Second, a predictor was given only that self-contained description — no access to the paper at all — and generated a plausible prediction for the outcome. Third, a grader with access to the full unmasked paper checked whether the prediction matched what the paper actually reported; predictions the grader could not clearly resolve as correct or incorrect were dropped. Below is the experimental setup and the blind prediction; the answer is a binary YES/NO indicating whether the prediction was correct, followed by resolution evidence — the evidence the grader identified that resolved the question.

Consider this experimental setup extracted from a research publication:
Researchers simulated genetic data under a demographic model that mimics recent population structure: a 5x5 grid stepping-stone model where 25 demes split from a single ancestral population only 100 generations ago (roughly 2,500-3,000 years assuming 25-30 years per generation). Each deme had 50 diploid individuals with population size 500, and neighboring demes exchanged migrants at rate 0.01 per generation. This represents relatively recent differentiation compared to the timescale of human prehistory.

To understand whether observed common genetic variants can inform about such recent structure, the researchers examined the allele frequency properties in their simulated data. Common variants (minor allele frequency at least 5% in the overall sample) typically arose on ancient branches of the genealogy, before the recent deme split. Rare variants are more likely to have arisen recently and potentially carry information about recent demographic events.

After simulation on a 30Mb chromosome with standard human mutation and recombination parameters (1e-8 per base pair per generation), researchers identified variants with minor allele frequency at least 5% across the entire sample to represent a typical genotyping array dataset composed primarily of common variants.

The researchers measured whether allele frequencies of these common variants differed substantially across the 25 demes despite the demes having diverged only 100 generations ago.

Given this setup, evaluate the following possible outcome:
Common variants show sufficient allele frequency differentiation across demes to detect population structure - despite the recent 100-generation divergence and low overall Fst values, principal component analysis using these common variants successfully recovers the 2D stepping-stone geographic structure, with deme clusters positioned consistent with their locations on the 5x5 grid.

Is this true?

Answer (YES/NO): NO